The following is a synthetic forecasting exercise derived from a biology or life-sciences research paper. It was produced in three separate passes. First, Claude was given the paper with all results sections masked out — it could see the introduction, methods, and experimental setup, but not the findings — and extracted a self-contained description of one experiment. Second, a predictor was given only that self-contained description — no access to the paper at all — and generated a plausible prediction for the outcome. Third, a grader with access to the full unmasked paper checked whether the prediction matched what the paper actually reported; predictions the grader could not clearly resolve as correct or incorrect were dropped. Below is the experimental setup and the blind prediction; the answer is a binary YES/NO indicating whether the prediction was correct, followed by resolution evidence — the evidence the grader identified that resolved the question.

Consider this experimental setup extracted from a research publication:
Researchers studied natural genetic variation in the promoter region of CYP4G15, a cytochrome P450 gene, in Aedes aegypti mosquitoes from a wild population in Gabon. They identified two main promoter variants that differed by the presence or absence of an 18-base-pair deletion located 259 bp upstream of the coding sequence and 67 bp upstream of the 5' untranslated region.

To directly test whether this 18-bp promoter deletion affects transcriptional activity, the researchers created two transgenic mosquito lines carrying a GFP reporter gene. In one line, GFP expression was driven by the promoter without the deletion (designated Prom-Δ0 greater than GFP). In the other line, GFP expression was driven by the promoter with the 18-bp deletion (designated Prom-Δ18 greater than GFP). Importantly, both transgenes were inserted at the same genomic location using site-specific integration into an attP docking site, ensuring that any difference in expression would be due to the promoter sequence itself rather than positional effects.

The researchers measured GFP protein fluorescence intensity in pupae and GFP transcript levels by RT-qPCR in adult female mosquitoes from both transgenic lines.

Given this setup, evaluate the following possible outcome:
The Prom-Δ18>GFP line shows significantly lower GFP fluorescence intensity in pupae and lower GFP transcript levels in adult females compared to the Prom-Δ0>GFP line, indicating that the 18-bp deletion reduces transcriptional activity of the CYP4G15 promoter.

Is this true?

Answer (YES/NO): YES